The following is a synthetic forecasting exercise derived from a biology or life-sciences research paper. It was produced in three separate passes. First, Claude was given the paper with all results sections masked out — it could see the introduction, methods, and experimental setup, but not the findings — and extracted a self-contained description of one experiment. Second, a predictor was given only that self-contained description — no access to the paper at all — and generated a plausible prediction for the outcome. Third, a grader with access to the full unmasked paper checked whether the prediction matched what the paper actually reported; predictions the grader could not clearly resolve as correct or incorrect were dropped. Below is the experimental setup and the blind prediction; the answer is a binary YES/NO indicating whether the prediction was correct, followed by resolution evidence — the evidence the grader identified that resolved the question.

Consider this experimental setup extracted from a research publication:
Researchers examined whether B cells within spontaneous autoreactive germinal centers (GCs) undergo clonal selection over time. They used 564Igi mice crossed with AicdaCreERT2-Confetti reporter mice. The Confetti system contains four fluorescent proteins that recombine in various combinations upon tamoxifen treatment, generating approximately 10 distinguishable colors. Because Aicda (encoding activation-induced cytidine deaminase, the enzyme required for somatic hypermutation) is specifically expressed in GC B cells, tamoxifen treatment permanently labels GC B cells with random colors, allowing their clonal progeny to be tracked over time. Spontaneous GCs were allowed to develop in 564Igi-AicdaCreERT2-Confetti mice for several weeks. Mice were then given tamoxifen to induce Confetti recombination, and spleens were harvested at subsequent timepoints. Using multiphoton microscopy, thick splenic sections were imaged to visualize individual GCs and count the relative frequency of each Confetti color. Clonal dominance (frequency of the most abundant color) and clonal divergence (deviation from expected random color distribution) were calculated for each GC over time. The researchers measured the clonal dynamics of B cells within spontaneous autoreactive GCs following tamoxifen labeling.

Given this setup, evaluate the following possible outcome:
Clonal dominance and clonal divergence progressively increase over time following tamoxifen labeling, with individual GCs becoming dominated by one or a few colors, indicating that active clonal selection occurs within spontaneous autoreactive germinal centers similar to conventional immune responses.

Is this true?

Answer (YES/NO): YES